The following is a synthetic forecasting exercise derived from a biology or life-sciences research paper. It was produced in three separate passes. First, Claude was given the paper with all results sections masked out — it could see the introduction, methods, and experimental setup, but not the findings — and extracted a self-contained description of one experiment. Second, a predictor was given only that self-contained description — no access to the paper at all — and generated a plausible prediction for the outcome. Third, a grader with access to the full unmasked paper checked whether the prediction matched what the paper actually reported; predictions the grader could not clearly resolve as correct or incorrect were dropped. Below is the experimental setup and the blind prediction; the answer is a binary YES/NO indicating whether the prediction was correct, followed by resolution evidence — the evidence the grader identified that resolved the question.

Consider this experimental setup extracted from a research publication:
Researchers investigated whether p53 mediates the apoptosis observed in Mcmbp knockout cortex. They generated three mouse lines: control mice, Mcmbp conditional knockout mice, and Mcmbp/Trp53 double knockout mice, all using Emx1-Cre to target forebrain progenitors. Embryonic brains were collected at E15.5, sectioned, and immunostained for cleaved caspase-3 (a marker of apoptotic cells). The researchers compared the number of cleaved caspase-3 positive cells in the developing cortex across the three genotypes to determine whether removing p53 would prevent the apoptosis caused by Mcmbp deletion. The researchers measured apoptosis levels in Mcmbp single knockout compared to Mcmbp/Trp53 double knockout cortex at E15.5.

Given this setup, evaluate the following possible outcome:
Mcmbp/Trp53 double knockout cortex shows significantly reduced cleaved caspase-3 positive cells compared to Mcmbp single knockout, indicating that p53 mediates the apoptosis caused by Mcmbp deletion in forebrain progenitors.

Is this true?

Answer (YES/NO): YES